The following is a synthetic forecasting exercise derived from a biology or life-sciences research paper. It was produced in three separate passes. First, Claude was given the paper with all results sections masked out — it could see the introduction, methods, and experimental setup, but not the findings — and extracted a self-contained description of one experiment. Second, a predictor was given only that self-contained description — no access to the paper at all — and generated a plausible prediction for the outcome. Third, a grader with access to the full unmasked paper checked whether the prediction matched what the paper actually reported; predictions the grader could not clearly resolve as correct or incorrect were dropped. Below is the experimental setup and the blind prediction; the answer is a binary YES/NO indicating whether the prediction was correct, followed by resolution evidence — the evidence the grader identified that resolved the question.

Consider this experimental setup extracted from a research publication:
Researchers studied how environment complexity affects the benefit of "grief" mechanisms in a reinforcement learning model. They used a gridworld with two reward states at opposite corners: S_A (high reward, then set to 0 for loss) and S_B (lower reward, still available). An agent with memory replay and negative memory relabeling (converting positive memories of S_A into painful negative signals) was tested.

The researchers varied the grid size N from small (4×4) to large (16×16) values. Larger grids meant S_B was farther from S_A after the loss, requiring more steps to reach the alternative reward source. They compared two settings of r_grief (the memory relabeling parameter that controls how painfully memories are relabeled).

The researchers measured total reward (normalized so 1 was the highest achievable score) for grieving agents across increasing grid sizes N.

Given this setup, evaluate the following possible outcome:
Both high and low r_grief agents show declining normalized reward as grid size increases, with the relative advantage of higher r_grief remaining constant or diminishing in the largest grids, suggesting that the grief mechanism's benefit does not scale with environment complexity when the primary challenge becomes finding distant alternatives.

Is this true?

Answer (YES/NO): NO